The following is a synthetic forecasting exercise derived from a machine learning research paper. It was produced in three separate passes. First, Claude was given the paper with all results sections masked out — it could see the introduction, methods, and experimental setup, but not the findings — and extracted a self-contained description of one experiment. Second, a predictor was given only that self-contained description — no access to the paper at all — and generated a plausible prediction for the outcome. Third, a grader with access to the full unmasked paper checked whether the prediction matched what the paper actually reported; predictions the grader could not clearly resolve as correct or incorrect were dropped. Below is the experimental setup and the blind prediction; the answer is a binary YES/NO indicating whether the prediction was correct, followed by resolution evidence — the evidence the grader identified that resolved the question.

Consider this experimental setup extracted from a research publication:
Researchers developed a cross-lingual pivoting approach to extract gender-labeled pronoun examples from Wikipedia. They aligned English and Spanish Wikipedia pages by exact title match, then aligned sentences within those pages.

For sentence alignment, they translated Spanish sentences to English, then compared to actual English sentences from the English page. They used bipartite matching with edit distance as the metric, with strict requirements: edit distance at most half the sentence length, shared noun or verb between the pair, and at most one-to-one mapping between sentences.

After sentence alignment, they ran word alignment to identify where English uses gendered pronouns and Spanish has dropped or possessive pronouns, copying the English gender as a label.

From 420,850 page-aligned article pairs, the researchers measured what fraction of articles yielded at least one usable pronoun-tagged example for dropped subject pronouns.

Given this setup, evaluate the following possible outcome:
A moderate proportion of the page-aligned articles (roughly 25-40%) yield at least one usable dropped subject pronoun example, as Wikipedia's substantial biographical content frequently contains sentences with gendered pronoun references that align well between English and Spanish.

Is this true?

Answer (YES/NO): NO